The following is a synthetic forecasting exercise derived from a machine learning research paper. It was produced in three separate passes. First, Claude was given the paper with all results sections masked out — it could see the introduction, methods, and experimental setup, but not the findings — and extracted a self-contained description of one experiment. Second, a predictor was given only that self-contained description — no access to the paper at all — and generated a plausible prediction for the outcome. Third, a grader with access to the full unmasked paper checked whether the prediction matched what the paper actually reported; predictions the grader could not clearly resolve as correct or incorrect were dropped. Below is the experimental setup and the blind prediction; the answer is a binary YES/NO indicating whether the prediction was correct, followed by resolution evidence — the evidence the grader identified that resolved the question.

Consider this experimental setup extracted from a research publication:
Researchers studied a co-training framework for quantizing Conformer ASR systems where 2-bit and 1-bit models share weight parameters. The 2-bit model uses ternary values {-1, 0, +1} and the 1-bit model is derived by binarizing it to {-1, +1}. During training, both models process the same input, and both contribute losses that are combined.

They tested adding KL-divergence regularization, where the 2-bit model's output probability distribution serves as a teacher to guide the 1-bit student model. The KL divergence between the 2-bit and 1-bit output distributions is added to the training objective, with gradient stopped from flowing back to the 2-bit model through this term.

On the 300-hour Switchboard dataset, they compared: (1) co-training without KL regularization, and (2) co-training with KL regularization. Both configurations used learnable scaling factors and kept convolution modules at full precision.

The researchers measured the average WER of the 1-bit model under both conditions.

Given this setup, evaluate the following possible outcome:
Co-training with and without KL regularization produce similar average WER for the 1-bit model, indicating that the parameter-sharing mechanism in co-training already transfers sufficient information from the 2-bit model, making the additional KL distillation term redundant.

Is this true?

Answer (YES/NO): NO